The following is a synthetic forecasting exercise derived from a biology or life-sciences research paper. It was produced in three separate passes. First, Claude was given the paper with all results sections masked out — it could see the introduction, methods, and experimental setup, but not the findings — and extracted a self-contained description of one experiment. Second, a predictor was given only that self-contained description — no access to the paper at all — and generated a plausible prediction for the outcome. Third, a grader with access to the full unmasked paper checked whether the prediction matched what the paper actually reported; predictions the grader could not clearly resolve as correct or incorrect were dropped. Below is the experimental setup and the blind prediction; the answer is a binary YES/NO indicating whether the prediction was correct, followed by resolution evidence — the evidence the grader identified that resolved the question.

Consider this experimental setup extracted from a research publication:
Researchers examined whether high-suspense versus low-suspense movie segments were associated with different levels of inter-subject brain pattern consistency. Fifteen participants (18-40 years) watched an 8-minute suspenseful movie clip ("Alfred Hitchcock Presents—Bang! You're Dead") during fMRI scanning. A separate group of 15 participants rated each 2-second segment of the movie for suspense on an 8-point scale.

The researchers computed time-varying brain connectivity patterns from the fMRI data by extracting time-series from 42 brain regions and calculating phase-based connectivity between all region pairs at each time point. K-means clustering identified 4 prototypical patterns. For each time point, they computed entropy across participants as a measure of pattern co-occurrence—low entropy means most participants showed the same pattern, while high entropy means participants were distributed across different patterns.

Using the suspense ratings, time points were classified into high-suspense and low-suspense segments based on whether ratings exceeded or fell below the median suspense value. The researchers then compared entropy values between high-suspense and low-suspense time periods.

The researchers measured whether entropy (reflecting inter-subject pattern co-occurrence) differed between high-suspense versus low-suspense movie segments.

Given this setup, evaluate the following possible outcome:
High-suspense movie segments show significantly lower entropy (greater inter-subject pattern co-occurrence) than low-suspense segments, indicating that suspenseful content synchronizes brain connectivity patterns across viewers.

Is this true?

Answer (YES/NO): YES